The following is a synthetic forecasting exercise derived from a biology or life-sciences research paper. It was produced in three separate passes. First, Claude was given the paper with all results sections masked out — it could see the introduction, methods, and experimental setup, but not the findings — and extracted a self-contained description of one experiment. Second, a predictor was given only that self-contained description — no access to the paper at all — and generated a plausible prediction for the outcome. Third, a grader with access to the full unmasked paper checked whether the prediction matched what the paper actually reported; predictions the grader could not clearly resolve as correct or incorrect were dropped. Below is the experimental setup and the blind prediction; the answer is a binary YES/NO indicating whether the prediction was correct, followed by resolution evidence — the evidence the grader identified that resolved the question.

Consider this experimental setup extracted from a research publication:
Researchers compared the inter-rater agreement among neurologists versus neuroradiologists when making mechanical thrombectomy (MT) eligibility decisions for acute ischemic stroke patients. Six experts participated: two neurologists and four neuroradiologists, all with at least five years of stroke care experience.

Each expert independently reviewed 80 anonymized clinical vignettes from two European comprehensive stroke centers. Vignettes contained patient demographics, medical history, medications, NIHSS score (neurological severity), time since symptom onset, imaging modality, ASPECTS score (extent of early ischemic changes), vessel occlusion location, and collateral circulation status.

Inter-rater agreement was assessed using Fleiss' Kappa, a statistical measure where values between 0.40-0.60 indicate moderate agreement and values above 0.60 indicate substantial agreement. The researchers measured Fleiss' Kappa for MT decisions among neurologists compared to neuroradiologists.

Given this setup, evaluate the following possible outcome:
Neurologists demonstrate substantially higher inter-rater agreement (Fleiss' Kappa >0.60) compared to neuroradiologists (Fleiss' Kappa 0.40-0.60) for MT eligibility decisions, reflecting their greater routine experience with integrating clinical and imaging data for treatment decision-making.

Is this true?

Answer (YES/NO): NO